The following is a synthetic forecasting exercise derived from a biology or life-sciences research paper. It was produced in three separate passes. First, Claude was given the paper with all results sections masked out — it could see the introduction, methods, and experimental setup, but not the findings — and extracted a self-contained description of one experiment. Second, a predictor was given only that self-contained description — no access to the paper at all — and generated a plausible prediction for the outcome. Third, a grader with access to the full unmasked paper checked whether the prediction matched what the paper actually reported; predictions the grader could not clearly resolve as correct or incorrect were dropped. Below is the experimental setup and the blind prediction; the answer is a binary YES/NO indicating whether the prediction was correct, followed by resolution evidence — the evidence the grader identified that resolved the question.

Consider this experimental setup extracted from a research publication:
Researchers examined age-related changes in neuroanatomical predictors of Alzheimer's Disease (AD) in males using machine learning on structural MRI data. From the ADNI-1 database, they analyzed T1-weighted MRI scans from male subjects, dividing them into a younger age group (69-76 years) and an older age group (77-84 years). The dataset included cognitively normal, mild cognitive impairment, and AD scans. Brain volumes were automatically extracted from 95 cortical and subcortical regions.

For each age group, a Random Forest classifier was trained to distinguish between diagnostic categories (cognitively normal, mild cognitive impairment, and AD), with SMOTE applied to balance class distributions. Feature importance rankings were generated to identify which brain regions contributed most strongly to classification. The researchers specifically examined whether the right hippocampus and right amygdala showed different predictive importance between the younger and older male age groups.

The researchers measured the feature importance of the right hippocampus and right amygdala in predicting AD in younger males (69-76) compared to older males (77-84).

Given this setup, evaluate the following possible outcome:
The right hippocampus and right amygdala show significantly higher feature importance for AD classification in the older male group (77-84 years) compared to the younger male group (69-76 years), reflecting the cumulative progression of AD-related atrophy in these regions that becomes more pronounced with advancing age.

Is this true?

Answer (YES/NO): NO